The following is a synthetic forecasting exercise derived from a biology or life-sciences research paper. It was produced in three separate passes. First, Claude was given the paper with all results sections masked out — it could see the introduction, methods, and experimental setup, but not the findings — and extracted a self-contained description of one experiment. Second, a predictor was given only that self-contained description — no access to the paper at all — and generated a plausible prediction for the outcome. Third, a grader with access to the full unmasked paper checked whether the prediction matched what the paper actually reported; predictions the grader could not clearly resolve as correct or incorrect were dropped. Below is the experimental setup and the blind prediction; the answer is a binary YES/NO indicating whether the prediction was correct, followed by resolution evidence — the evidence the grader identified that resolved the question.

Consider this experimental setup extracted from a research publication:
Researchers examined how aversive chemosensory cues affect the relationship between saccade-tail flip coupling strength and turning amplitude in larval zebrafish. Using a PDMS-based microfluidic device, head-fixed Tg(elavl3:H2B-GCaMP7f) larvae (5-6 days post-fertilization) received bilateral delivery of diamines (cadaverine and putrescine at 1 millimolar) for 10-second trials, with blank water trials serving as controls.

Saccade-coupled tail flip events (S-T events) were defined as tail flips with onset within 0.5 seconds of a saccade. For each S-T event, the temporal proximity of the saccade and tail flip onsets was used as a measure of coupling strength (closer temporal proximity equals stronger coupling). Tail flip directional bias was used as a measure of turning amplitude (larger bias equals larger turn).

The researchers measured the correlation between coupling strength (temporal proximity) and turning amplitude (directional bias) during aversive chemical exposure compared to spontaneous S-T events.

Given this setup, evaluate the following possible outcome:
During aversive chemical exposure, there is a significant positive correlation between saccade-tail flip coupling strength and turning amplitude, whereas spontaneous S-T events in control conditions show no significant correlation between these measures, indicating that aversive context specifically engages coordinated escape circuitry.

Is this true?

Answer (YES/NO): YES